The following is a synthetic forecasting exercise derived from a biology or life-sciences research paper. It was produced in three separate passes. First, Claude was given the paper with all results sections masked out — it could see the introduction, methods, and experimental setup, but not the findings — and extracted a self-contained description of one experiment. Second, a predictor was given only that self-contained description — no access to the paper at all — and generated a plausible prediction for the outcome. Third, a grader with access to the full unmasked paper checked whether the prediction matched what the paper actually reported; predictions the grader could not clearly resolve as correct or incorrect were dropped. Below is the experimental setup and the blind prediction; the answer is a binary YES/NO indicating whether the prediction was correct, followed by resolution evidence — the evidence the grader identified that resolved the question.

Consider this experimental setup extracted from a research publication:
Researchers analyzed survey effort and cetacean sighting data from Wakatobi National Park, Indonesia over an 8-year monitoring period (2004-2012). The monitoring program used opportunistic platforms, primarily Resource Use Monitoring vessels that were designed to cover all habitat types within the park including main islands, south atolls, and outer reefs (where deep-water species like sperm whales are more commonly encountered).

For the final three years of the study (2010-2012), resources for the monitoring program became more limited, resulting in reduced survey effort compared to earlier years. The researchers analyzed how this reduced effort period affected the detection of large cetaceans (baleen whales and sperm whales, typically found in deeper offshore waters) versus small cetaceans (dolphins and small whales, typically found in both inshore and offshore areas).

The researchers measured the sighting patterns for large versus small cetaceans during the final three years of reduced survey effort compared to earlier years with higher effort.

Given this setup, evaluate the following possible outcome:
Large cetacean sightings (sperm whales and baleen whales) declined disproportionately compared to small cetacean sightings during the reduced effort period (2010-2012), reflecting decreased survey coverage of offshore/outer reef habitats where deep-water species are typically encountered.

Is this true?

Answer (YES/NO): YES